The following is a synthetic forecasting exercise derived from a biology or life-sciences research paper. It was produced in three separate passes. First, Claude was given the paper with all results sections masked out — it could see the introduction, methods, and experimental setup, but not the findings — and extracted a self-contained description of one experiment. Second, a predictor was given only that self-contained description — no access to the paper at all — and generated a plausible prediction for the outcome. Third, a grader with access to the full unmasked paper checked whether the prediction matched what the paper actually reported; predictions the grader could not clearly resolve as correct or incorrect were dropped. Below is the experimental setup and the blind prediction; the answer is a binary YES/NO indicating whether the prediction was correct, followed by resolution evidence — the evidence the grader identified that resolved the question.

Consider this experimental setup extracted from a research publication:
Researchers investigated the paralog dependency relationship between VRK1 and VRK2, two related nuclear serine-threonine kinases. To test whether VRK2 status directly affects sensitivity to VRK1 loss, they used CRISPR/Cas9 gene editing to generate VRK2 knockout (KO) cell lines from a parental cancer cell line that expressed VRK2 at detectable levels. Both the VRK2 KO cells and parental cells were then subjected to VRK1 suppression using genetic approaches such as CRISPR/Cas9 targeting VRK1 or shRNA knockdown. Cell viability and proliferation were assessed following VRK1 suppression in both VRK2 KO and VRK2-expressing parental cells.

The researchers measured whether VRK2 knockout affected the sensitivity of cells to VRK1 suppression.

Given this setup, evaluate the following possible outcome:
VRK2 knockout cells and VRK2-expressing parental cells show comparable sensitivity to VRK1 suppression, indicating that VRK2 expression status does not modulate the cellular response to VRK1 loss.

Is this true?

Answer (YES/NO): NO